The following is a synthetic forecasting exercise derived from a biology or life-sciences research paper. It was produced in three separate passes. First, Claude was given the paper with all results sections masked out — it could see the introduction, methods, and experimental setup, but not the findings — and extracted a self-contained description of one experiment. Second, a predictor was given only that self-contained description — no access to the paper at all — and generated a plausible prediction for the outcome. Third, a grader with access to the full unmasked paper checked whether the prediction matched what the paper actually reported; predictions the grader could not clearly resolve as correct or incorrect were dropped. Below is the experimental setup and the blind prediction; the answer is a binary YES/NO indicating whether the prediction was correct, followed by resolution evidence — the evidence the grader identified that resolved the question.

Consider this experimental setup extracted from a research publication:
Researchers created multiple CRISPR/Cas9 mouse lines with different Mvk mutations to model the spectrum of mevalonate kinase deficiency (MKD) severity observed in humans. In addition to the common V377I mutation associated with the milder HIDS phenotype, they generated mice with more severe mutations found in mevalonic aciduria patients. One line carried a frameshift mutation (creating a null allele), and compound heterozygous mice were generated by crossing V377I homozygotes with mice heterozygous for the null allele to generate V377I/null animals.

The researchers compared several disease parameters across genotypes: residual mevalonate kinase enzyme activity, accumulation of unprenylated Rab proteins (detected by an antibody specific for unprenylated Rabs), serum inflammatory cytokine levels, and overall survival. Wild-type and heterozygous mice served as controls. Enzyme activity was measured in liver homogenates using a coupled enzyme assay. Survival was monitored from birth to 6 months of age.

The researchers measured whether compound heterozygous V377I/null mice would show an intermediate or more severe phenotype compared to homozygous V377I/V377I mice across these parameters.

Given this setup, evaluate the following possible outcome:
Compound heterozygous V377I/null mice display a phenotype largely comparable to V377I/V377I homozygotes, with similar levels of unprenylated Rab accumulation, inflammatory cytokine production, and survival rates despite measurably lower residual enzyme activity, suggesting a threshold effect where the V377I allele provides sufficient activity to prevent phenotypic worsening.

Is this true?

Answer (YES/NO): NO